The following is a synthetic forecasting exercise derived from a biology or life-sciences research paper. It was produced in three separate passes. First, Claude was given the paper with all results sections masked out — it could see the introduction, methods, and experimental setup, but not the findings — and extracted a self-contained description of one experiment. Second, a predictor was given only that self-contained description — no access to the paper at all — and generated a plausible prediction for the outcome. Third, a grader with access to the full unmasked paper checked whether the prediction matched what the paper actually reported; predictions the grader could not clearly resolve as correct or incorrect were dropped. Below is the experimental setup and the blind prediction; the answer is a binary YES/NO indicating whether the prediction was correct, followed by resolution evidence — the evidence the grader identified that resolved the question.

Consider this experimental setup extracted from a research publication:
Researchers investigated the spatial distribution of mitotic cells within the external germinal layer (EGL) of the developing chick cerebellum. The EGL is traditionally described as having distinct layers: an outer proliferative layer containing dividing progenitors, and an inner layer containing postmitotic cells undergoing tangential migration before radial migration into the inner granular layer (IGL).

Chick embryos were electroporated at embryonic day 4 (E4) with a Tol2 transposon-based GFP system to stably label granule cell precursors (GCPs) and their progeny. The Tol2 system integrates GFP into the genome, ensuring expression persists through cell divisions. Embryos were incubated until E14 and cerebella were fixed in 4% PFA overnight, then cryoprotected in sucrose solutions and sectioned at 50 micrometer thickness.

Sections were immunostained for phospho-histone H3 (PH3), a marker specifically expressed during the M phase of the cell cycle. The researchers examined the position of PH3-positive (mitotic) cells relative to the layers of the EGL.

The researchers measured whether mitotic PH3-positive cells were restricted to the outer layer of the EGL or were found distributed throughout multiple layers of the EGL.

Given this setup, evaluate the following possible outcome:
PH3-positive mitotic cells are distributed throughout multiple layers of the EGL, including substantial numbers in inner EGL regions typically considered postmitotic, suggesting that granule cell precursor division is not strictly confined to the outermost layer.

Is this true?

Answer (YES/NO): NO